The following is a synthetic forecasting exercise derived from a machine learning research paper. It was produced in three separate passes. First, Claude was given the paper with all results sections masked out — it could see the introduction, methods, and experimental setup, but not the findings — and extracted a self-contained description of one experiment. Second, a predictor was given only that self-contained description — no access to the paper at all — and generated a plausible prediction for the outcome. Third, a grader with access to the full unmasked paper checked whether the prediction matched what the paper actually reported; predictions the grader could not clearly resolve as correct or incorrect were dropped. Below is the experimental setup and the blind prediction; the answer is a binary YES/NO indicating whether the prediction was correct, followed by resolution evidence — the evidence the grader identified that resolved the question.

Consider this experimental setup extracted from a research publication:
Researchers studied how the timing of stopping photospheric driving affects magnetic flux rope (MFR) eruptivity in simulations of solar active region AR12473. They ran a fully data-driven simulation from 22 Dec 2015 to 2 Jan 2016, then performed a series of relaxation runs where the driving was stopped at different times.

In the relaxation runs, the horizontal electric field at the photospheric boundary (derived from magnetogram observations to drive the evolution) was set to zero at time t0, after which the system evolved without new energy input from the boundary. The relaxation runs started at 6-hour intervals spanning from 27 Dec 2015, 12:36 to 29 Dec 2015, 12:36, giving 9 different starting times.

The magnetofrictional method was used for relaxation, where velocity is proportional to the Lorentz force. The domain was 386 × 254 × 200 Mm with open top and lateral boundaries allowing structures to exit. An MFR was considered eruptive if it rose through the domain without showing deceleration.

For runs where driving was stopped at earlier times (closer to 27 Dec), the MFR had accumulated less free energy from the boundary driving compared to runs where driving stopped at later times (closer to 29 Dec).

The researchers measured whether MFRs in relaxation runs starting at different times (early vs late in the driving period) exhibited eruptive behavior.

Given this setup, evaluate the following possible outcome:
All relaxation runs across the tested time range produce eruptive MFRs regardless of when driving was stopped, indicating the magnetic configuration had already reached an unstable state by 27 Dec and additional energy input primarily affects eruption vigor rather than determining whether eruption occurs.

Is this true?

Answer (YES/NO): NO